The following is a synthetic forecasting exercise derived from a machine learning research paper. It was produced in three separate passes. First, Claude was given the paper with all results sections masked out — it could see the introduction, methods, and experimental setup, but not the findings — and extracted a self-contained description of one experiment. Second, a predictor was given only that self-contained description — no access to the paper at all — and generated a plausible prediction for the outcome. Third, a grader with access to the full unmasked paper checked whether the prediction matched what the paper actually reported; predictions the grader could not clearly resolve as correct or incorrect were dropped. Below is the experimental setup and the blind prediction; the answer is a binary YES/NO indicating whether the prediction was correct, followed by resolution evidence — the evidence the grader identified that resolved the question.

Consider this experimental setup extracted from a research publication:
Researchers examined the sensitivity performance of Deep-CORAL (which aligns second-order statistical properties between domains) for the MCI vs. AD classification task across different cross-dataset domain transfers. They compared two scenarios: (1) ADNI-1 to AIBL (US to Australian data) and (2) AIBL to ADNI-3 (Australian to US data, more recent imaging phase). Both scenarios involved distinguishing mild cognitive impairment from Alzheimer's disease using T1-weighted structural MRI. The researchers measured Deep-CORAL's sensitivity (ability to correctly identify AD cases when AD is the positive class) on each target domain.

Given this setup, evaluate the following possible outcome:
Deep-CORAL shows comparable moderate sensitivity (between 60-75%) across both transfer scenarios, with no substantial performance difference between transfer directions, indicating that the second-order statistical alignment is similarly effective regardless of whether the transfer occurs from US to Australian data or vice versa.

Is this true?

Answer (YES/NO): NO